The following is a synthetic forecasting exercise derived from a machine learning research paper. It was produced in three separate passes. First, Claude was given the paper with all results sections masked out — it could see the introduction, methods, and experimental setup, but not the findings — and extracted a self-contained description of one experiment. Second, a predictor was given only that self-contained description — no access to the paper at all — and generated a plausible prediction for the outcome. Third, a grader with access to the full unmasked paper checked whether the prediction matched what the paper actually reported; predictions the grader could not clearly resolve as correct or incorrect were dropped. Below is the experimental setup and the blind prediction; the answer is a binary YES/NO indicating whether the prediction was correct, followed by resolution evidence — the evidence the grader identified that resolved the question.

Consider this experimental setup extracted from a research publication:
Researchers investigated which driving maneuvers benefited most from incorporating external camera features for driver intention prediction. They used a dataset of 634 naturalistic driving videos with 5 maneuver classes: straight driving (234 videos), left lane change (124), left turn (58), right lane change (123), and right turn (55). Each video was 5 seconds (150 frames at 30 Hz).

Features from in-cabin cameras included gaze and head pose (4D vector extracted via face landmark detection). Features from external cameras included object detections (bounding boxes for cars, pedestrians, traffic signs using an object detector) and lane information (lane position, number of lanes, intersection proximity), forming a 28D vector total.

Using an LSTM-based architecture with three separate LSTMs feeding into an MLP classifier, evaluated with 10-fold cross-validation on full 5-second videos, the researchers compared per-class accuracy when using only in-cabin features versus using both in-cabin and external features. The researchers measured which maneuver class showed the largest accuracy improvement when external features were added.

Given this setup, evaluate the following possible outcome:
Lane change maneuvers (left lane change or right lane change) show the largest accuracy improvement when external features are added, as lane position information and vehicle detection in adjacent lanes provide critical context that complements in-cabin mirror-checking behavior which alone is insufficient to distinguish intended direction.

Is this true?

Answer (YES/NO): YES